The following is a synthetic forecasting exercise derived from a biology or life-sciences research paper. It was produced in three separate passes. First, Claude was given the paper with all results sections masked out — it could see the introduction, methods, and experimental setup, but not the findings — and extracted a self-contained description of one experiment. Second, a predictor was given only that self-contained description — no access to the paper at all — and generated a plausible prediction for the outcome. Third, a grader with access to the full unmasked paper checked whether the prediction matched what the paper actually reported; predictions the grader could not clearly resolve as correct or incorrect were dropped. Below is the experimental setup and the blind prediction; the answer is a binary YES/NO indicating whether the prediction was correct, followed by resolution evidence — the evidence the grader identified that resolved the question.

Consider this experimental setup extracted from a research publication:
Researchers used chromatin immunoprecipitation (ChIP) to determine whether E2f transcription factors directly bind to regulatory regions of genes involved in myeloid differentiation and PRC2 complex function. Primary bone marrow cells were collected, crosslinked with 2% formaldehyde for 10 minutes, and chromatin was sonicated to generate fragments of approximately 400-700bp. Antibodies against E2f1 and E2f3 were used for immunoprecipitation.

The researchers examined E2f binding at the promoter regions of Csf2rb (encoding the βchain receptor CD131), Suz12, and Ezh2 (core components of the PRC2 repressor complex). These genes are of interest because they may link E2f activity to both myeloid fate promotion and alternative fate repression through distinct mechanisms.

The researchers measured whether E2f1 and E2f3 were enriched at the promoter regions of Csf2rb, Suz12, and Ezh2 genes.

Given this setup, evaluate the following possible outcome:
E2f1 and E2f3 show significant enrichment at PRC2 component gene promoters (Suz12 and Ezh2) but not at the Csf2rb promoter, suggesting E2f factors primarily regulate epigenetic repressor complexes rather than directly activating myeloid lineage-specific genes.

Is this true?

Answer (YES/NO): NO